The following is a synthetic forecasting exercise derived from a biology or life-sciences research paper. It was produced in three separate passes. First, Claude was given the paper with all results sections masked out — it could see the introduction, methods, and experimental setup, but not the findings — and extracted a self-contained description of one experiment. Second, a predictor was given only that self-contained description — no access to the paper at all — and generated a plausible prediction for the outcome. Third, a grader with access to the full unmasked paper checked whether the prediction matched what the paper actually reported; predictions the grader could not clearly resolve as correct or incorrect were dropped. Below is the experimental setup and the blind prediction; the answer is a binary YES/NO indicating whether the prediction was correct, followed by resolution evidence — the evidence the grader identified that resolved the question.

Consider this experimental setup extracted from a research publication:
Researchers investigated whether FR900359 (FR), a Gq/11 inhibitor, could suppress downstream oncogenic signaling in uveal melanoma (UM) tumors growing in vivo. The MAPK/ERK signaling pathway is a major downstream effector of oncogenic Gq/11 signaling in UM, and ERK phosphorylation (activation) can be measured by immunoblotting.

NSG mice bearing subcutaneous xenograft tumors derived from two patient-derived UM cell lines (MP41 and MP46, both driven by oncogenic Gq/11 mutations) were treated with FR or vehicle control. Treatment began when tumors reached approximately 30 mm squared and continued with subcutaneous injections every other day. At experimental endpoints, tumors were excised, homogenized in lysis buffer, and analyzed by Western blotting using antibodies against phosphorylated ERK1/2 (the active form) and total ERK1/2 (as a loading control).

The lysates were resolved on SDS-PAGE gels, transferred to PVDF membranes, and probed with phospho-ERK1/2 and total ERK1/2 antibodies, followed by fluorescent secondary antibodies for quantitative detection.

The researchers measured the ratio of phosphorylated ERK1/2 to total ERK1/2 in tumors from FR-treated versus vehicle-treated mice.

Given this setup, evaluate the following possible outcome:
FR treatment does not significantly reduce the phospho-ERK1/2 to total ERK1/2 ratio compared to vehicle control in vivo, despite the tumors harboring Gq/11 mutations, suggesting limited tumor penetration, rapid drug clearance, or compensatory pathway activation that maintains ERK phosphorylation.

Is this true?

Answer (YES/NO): NO